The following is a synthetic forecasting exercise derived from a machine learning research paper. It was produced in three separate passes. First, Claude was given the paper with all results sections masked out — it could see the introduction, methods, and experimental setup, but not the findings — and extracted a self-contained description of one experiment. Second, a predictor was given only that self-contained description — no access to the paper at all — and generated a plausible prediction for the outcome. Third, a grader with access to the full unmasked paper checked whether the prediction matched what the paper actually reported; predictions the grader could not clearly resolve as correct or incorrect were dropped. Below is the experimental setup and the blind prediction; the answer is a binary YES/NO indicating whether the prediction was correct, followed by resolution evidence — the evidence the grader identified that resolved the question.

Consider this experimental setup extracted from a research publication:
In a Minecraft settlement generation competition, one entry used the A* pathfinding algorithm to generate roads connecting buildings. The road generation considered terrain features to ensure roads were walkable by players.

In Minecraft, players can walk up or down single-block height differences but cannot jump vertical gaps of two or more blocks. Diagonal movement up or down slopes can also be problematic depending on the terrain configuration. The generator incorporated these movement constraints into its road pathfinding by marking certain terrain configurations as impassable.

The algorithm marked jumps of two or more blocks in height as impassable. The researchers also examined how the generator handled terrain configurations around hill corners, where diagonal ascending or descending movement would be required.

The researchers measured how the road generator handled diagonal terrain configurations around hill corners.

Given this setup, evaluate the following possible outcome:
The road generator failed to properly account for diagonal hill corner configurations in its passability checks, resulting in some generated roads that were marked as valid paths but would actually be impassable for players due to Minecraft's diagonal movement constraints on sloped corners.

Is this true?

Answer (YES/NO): NO